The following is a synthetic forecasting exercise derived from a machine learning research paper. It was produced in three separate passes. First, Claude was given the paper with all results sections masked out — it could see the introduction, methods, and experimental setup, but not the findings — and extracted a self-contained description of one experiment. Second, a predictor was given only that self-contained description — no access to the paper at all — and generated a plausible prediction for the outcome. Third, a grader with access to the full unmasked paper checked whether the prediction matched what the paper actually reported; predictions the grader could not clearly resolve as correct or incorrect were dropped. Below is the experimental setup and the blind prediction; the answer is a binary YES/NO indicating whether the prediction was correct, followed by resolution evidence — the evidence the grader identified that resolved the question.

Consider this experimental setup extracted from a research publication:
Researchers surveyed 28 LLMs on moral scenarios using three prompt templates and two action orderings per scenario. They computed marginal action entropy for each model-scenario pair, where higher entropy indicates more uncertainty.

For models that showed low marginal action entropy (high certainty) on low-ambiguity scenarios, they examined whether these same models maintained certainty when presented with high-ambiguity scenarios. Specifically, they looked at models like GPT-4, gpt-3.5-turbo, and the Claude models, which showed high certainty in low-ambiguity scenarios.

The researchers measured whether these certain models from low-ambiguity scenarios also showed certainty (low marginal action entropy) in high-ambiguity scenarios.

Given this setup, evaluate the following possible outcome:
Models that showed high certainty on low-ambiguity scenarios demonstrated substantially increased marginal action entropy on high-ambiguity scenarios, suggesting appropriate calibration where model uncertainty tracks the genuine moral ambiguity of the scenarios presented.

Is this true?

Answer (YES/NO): NO